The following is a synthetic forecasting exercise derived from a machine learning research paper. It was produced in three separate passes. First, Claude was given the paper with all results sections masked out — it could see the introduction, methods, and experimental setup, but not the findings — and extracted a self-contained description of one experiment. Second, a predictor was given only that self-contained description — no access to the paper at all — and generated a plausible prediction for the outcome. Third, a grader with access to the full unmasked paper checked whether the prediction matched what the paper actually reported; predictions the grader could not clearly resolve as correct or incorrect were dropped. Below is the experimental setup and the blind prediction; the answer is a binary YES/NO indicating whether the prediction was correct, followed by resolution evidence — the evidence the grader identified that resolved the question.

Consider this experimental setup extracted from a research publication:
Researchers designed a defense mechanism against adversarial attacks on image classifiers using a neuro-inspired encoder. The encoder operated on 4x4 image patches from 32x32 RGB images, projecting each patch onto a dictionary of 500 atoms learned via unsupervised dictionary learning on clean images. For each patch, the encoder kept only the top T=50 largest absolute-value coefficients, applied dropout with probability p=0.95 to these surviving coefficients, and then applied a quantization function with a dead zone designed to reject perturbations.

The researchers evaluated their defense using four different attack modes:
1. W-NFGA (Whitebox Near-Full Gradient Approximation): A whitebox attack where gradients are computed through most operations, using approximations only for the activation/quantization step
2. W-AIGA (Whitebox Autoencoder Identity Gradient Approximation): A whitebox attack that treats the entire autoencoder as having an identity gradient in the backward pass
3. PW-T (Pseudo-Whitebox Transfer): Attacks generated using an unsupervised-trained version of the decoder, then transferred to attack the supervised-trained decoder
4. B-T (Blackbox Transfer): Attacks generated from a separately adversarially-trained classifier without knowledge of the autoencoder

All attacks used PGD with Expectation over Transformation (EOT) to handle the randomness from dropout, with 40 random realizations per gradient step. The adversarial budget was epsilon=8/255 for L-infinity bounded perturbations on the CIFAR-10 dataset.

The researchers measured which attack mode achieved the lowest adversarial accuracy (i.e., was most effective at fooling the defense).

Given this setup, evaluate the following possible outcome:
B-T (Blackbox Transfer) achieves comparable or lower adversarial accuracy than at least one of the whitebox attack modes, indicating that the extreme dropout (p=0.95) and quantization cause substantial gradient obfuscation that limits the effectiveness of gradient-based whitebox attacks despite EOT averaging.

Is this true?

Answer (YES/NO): YES